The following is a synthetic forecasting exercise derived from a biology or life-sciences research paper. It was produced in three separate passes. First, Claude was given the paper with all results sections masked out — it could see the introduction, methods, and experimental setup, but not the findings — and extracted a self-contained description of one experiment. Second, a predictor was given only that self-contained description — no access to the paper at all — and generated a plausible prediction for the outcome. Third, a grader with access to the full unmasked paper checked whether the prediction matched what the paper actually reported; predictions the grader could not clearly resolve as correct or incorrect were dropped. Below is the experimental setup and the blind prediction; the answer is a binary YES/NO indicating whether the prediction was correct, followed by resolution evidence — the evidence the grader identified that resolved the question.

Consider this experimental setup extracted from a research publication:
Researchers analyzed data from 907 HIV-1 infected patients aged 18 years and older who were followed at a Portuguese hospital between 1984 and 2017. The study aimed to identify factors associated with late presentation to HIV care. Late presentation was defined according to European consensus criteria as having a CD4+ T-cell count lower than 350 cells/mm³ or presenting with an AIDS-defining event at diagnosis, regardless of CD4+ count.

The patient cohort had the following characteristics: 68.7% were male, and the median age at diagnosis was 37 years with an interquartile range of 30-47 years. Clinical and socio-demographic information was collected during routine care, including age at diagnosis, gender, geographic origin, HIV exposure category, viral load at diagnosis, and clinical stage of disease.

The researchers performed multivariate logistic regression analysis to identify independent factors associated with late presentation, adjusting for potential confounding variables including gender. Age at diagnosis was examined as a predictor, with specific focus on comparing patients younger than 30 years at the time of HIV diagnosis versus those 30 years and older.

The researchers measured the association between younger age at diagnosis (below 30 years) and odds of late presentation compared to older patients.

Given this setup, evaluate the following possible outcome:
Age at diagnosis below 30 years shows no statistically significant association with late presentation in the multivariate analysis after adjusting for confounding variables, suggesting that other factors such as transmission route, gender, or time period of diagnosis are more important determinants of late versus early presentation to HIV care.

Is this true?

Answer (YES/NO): NO